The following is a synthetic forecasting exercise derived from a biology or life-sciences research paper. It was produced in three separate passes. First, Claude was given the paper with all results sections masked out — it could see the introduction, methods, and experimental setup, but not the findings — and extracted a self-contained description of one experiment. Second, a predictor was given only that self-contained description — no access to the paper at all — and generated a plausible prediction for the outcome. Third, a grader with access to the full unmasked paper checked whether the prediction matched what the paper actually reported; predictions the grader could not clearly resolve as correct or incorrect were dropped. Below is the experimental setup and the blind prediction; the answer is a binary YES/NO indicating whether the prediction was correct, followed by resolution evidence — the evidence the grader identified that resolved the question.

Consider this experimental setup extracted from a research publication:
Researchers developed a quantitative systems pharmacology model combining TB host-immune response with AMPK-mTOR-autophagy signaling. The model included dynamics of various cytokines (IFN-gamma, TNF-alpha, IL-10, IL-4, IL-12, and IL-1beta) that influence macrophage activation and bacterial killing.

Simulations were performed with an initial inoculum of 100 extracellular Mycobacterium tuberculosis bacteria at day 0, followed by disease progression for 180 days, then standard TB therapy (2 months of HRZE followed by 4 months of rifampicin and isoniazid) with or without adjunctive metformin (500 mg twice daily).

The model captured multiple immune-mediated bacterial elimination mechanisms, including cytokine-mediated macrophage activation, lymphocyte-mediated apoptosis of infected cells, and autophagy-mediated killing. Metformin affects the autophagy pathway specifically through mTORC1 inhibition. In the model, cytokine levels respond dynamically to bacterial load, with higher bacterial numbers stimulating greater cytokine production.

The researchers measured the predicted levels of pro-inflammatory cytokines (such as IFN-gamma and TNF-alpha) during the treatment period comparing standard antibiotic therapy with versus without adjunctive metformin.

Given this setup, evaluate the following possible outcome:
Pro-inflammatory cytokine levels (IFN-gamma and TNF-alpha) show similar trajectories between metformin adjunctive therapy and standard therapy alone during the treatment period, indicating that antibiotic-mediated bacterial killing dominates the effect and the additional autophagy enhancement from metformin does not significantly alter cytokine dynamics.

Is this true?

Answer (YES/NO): YES